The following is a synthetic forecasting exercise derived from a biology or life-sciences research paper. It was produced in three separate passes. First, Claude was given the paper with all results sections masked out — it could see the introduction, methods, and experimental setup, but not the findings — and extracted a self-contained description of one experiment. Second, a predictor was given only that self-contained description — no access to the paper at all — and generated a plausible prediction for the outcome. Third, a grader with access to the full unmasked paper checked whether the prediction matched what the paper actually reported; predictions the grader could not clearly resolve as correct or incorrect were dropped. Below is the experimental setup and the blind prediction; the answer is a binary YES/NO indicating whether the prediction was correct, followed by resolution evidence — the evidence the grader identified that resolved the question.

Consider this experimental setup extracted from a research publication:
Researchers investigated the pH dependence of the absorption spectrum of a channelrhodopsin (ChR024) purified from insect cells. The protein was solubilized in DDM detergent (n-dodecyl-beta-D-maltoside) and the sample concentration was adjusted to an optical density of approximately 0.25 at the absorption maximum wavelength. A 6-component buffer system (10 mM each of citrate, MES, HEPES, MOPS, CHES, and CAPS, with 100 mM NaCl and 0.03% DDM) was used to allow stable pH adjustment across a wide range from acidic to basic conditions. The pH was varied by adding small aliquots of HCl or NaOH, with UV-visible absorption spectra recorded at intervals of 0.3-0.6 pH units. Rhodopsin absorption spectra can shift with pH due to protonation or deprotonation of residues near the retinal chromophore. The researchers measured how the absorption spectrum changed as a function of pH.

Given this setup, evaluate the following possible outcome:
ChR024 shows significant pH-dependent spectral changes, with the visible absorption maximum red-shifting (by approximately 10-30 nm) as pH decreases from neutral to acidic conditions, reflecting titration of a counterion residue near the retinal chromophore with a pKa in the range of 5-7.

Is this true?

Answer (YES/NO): NO